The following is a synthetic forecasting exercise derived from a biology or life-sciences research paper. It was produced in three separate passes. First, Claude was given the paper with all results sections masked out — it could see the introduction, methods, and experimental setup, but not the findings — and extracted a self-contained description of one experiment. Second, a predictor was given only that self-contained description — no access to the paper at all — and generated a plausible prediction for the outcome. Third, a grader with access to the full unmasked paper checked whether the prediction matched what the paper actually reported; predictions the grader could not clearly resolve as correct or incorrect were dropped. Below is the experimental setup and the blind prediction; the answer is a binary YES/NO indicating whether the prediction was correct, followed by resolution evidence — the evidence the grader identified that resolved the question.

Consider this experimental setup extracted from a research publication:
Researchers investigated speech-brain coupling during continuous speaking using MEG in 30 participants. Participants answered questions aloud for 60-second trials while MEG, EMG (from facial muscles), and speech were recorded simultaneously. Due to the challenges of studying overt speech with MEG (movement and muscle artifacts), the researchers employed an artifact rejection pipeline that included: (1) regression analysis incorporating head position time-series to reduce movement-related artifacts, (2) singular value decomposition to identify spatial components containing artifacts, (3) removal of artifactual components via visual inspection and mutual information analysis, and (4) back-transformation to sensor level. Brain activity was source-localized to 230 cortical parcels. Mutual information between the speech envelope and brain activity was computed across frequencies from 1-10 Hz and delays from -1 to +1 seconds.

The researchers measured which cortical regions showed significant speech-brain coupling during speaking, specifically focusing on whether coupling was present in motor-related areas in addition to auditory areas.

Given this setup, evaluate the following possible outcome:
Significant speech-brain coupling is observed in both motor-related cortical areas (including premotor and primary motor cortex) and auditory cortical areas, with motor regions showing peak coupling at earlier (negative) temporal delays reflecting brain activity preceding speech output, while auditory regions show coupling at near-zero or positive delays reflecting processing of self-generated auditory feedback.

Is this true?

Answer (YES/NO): YES